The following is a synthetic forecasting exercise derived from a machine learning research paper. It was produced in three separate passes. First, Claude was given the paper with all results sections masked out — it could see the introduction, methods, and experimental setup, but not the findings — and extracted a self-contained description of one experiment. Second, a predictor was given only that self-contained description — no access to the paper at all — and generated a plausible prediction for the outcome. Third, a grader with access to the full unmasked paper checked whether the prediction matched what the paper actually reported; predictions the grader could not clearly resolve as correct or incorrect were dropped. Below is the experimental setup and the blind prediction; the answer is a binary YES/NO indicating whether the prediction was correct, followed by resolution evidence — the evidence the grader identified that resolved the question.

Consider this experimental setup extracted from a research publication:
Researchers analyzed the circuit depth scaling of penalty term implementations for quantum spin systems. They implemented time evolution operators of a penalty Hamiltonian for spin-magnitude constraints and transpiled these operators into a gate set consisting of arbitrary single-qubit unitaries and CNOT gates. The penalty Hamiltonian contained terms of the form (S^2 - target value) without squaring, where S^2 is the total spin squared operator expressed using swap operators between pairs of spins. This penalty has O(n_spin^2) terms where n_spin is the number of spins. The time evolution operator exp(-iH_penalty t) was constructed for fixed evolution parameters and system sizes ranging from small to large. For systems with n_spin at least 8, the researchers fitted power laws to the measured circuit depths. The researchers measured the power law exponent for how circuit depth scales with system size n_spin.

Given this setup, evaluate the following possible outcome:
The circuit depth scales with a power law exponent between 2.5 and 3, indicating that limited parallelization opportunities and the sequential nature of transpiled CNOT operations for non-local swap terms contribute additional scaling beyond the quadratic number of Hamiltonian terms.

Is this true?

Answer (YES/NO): NO